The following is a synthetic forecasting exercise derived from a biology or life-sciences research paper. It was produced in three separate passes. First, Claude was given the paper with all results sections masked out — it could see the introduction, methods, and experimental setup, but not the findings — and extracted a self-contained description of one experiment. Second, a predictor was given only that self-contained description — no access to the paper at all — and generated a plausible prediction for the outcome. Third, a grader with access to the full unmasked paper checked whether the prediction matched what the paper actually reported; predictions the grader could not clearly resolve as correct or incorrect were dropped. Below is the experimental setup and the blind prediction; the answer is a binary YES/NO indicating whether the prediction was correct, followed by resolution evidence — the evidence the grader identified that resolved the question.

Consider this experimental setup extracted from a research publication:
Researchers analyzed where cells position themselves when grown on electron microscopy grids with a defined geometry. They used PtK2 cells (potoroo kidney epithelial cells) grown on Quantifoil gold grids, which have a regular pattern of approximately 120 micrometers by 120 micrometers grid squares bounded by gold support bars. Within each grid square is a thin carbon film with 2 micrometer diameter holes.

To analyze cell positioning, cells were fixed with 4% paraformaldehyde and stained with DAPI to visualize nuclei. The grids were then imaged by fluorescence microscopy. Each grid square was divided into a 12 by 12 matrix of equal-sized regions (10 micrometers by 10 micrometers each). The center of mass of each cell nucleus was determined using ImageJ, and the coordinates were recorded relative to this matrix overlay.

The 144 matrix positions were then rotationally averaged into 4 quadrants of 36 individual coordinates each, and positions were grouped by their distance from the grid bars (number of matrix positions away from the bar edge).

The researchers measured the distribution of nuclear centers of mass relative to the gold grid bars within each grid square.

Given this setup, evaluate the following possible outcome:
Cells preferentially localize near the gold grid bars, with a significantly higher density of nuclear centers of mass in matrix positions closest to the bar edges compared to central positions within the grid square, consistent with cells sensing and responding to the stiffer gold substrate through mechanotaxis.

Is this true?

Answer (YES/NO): YES